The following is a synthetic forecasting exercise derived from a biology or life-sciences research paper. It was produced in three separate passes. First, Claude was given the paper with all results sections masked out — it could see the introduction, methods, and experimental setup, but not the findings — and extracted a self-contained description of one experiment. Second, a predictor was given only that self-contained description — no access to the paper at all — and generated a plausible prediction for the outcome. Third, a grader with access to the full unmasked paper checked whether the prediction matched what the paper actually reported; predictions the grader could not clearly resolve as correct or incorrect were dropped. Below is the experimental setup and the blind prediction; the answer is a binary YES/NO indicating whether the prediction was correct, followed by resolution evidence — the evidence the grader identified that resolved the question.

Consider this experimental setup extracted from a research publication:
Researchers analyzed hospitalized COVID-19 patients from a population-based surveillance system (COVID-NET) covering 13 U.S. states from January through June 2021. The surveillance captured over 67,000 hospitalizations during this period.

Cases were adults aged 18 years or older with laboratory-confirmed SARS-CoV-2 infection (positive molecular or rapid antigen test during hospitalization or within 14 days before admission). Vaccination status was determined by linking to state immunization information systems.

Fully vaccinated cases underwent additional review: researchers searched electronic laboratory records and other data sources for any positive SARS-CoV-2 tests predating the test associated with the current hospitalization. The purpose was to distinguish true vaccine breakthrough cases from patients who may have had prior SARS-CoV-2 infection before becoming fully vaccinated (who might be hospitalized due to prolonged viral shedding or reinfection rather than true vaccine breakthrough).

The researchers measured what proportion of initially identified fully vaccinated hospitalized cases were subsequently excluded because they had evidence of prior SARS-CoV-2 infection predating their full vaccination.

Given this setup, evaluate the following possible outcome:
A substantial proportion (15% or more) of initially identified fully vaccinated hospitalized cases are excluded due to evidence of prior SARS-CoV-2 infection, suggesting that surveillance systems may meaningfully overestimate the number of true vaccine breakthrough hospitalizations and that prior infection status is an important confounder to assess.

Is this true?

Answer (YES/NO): NO